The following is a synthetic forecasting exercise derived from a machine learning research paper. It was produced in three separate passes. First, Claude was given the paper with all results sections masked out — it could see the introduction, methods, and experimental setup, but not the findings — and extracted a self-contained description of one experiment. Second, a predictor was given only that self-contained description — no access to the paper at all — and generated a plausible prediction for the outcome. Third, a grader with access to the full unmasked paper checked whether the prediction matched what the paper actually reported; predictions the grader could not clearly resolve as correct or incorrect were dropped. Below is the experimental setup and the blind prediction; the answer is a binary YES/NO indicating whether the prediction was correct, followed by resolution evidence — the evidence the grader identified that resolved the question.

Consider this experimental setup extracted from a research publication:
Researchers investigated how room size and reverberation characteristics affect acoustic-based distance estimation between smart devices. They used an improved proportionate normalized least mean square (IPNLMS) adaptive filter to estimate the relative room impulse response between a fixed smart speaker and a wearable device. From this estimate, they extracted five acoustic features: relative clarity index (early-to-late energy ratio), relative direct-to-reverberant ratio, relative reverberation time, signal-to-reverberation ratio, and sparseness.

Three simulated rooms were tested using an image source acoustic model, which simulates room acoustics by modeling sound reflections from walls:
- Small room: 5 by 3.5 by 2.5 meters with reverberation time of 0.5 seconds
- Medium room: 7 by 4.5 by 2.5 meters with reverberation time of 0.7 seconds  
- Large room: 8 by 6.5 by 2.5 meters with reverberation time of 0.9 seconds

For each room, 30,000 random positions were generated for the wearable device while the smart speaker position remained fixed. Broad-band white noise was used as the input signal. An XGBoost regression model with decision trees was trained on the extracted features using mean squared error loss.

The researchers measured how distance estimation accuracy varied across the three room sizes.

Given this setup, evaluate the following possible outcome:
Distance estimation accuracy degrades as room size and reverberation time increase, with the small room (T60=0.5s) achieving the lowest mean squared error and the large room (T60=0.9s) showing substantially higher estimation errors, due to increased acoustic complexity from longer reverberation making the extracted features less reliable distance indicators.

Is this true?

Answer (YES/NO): NO